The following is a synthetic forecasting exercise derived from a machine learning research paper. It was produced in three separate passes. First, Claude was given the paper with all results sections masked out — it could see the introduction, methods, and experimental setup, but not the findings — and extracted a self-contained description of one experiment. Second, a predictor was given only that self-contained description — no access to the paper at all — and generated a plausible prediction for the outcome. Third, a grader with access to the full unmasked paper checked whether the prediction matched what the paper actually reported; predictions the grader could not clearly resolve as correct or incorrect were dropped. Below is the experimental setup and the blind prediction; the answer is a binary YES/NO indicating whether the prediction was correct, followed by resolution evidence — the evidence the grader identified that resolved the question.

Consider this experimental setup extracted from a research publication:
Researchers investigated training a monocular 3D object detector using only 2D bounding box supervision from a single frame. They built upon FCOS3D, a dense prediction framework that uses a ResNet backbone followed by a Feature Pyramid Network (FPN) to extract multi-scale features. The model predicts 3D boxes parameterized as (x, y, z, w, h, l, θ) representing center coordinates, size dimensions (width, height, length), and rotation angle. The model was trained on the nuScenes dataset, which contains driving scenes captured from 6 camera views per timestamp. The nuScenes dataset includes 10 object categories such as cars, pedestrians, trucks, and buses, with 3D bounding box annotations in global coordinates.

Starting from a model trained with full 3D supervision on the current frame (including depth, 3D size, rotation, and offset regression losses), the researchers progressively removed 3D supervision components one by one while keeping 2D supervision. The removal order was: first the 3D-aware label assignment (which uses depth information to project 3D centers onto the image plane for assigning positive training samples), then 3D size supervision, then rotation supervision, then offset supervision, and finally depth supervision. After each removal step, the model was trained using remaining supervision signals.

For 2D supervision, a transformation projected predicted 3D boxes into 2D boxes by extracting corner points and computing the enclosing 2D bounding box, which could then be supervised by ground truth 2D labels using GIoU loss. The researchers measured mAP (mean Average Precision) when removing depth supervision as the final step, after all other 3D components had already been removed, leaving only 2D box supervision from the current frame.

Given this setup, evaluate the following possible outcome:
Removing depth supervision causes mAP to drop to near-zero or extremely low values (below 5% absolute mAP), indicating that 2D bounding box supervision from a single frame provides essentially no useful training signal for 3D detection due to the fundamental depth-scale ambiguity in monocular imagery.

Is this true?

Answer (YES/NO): YES